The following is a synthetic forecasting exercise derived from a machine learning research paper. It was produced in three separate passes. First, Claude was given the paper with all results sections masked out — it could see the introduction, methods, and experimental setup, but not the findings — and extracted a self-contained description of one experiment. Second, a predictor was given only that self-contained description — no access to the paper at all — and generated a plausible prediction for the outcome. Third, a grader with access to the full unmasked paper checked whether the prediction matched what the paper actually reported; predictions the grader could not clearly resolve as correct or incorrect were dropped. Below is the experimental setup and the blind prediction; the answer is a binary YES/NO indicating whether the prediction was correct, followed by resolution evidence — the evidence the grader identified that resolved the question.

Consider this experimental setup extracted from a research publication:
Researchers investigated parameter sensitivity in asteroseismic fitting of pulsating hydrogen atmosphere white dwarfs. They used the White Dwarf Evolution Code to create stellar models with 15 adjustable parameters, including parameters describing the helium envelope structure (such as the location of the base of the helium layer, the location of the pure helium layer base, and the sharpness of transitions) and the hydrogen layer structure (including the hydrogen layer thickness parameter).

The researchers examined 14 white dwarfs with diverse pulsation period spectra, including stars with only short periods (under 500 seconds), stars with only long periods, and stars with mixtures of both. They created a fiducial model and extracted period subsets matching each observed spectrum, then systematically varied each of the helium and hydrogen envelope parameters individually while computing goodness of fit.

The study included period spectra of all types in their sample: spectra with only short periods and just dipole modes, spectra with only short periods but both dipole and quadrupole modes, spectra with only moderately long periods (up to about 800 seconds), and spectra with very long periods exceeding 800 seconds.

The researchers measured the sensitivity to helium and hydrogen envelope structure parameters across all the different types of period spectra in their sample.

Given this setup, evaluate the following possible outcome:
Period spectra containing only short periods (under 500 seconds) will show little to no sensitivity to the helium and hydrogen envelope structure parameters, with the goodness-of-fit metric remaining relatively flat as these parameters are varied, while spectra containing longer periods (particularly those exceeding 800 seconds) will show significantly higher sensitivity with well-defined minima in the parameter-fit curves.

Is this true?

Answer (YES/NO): NO